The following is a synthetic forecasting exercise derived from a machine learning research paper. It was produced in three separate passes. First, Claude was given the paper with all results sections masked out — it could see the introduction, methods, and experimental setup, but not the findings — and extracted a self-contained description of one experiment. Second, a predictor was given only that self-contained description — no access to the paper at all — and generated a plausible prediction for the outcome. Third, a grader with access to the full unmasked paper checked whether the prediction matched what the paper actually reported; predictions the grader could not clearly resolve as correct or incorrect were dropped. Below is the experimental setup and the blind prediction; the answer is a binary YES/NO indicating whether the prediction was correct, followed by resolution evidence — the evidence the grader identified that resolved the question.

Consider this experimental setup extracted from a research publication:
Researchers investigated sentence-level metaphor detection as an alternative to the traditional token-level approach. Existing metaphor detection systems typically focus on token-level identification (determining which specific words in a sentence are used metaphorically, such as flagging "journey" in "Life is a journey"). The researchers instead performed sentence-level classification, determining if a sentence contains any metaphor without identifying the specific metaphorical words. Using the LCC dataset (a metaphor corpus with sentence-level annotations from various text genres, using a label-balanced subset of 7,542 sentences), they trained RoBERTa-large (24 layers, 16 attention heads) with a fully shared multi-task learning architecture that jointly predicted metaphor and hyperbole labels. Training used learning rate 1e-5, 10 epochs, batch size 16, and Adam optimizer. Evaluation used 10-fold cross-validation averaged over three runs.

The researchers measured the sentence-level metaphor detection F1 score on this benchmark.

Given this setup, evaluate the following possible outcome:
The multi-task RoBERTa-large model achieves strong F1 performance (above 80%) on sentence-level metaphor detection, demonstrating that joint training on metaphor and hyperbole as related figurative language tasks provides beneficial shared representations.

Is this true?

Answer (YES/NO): YES